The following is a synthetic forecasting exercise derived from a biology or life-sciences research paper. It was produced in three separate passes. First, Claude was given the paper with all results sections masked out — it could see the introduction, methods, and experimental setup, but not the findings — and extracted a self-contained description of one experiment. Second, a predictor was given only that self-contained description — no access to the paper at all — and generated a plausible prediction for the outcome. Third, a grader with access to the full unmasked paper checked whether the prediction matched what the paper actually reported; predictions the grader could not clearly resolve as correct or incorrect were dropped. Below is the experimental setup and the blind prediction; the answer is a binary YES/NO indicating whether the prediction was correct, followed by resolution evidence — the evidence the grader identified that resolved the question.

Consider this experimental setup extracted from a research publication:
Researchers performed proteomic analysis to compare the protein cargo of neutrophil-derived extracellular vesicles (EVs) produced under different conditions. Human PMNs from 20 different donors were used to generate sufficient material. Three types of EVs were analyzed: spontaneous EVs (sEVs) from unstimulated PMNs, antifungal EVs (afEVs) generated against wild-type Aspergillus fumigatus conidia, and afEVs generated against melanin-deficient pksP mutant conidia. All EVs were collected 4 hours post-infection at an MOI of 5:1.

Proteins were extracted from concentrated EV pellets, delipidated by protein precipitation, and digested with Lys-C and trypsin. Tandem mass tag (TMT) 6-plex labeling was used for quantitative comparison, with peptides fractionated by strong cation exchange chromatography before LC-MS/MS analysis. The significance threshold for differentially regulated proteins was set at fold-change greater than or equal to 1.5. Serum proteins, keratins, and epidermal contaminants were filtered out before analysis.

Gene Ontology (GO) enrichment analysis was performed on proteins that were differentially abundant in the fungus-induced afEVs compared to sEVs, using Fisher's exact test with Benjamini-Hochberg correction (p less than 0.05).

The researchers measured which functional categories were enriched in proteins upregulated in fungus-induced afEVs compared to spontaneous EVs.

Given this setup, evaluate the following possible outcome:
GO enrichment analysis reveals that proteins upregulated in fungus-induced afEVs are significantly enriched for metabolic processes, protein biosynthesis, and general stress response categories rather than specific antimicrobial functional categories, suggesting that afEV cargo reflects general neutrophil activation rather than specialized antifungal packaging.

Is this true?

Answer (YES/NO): NO